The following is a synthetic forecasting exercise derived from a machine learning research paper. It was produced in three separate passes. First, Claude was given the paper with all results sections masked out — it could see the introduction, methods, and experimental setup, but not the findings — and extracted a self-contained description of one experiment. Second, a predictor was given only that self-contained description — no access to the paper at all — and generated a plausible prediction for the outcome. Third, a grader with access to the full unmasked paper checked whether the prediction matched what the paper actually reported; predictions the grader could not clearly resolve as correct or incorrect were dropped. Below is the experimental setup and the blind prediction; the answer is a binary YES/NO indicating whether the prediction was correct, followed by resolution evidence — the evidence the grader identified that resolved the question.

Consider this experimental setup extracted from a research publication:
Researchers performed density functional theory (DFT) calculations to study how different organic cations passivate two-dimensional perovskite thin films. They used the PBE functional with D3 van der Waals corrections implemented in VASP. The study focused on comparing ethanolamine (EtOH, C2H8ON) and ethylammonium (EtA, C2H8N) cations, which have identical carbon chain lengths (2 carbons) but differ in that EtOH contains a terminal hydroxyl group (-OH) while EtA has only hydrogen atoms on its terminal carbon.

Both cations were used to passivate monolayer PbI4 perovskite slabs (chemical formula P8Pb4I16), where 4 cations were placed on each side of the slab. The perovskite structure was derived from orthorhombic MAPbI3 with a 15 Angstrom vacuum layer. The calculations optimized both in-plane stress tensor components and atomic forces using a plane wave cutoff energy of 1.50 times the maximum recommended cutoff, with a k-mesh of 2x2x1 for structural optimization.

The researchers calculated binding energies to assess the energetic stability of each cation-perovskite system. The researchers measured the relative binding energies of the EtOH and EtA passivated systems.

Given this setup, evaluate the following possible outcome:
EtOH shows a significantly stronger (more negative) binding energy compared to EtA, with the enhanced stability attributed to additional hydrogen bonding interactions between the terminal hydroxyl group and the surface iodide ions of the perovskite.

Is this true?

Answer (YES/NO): NO